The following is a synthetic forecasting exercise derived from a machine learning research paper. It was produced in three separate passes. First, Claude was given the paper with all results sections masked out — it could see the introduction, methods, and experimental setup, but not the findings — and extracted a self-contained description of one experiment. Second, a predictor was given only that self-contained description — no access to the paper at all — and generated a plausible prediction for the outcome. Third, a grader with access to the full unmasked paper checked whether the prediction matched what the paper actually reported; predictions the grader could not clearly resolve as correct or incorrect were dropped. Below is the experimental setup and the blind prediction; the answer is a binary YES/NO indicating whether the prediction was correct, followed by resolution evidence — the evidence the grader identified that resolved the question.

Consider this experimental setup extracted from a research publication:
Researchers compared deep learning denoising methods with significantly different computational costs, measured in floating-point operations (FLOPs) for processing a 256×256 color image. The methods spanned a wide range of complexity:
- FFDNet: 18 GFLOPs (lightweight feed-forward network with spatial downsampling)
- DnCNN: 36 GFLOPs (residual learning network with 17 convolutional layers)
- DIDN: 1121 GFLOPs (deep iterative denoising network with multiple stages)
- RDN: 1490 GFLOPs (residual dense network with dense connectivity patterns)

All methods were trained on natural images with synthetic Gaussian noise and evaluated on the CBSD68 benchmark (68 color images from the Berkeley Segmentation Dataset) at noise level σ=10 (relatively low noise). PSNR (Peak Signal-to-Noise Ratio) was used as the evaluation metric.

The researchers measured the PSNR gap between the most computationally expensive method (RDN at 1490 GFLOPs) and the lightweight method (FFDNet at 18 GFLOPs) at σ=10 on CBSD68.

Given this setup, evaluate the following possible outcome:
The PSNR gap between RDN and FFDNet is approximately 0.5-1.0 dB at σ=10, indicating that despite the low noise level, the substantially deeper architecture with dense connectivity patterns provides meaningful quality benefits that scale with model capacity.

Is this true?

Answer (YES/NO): NO